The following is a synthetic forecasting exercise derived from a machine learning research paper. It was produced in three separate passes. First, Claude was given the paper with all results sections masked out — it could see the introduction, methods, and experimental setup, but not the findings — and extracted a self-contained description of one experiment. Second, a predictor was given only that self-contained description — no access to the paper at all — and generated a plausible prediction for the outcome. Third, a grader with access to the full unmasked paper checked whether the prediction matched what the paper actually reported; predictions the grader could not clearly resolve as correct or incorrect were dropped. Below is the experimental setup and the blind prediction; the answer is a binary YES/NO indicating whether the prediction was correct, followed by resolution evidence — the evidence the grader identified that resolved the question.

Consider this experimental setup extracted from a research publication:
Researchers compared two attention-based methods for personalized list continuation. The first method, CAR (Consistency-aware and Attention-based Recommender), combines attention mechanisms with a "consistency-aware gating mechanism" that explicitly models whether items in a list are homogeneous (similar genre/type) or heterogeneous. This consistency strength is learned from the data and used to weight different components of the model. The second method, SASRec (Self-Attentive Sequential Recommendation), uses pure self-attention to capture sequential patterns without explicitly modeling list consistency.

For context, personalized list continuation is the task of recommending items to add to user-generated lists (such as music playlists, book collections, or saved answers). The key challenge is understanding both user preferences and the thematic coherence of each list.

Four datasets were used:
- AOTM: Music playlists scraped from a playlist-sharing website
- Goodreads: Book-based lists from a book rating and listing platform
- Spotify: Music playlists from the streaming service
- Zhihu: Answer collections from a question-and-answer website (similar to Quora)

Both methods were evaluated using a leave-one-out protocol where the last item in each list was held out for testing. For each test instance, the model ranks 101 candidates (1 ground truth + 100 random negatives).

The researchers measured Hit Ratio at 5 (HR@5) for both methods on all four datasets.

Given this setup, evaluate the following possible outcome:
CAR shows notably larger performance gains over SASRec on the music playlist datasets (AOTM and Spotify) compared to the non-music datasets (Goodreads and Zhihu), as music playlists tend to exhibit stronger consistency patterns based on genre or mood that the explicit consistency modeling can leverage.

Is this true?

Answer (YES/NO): NO